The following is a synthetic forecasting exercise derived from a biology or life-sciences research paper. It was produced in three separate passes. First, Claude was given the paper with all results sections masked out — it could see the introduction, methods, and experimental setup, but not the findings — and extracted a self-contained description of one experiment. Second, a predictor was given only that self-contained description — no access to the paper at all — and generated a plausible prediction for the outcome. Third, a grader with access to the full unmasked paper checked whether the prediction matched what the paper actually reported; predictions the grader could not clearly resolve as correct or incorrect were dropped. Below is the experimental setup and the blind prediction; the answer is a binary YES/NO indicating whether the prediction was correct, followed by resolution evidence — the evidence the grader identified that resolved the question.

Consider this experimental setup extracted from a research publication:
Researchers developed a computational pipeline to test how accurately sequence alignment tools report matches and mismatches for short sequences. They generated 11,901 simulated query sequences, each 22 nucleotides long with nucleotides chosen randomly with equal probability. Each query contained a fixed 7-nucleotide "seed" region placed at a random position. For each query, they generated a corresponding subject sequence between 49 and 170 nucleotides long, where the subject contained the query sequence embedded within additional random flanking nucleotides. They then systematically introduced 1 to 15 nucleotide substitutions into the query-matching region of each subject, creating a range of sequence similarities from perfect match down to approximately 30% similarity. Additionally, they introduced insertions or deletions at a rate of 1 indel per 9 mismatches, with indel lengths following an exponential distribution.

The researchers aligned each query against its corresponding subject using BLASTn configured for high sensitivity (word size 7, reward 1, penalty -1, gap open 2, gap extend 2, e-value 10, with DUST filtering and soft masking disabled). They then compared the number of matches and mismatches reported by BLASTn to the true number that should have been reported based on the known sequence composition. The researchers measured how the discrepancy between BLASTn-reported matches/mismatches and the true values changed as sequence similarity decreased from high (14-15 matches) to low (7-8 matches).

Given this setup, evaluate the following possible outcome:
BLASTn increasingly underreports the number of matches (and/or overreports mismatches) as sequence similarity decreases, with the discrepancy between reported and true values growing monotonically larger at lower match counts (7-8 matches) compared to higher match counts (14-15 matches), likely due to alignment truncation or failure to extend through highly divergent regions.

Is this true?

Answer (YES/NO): NO